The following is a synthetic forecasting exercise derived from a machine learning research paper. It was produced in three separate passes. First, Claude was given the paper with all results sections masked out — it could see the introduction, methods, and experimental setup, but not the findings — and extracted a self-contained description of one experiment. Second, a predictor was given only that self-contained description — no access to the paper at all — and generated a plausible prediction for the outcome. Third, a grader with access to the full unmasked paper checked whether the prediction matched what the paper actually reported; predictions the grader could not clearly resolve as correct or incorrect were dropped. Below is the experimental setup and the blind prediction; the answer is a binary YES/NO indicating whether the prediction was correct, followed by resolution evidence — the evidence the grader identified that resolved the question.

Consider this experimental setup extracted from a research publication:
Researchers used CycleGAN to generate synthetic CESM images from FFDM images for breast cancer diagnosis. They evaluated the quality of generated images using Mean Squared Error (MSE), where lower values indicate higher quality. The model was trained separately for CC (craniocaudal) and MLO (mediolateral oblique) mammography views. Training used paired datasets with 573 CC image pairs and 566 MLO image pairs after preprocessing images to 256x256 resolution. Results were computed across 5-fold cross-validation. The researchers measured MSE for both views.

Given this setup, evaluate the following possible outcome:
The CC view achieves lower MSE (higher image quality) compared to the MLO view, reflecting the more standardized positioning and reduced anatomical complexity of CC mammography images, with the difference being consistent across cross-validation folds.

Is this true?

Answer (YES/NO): YES